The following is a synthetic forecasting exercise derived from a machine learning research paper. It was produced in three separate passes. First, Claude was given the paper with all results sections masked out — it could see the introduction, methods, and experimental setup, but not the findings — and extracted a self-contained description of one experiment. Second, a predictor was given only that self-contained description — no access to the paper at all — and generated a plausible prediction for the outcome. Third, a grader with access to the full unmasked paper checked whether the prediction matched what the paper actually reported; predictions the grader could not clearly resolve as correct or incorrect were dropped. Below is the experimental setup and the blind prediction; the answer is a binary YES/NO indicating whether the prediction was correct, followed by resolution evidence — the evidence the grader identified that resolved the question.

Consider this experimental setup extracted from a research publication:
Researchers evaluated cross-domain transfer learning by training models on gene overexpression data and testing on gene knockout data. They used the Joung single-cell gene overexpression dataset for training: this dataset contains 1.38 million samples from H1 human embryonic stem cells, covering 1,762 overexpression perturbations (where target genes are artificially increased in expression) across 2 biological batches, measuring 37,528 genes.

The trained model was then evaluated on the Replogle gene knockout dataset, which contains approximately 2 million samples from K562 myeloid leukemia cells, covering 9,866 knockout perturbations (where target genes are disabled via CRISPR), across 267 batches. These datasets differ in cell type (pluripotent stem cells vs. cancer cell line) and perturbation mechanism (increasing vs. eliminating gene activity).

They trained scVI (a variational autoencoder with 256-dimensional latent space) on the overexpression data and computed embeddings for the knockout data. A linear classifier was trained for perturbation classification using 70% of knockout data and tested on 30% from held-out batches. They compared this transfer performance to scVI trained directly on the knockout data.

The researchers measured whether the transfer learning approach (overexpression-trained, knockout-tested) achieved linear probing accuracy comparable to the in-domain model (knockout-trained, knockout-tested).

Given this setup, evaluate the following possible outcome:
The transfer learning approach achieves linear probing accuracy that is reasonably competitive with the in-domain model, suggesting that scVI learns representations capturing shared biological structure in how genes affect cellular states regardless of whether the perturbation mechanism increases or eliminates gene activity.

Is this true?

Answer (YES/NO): YES